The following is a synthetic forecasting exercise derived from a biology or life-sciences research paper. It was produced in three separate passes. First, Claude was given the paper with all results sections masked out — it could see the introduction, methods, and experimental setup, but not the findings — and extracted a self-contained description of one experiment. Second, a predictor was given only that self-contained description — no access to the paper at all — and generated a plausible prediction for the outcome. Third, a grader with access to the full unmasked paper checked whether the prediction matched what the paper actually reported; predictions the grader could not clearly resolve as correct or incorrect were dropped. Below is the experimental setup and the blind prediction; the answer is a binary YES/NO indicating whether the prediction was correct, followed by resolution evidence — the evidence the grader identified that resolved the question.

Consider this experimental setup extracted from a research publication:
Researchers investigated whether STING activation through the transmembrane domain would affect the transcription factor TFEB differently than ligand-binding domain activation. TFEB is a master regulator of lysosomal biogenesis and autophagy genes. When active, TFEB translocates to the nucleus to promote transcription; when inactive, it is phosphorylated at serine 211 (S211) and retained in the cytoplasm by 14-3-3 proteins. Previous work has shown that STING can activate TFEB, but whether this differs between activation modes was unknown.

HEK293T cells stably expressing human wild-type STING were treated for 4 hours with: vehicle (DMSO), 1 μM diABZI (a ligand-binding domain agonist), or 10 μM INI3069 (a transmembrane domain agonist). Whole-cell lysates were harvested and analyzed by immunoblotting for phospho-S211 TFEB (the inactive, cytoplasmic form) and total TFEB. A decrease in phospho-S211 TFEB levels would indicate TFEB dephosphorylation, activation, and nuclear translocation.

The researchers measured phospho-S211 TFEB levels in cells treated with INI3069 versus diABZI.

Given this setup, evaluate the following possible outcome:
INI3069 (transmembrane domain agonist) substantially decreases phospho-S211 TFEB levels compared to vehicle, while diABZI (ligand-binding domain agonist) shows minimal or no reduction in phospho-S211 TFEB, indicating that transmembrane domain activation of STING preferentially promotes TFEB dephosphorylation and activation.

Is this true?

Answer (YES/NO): NO